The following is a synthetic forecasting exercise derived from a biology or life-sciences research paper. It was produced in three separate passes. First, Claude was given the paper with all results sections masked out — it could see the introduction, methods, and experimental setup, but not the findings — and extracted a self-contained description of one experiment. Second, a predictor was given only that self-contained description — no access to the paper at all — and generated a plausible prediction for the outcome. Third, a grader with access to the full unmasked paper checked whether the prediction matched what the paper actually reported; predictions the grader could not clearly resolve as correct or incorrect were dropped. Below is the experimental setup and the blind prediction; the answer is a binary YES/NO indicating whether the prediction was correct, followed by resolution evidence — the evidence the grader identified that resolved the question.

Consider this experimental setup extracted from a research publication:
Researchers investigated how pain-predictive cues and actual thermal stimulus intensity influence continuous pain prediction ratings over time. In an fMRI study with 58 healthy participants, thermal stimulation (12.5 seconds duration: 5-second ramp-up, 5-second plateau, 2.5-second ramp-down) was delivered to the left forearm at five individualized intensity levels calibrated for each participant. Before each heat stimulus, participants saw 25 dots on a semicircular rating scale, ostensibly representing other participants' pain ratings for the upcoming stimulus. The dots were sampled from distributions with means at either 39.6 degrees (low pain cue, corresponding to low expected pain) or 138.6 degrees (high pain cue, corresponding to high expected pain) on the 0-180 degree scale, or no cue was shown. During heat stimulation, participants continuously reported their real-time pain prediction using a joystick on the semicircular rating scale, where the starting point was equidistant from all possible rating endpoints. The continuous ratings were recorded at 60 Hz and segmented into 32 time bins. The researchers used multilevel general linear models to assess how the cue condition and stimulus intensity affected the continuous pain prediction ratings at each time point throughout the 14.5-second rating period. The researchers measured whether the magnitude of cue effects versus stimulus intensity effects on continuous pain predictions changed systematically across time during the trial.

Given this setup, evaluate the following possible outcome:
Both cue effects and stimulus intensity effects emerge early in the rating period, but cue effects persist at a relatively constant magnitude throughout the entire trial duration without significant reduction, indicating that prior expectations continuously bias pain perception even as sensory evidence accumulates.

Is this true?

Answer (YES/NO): NO